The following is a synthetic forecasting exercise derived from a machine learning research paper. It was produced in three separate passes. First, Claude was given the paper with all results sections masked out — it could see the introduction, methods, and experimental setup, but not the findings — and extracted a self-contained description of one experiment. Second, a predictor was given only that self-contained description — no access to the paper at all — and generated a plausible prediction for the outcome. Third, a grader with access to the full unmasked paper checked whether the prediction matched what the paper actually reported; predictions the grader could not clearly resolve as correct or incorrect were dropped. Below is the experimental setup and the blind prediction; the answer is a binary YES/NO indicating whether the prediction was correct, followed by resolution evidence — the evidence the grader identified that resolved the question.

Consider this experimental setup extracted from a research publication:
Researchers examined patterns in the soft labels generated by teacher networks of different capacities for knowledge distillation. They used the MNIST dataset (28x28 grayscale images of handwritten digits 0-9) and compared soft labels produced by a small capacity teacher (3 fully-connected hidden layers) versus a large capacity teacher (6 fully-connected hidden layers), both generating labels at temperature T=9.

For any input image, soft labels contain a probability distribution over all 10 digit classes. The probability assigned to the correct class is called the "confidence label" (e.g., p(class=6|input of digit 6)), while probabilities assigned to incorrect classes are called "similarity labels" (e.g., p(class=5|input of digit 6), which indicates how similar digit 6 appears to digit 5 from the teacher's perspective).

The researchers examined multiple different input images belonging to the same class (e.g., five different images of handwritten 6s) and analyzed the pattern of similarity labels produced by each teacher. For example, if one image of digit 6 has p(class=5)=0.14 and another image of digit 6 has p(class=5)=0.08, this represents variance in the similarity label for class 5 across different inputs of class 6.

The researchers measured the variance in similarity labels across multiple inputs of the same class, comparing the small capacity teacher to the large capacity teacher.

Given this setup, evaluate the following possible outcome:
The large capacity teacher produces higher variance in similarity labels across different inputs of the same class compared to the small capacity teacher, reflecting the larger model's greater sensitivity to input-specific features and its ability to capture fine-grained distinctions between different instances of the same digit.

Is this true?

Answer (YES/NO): NO